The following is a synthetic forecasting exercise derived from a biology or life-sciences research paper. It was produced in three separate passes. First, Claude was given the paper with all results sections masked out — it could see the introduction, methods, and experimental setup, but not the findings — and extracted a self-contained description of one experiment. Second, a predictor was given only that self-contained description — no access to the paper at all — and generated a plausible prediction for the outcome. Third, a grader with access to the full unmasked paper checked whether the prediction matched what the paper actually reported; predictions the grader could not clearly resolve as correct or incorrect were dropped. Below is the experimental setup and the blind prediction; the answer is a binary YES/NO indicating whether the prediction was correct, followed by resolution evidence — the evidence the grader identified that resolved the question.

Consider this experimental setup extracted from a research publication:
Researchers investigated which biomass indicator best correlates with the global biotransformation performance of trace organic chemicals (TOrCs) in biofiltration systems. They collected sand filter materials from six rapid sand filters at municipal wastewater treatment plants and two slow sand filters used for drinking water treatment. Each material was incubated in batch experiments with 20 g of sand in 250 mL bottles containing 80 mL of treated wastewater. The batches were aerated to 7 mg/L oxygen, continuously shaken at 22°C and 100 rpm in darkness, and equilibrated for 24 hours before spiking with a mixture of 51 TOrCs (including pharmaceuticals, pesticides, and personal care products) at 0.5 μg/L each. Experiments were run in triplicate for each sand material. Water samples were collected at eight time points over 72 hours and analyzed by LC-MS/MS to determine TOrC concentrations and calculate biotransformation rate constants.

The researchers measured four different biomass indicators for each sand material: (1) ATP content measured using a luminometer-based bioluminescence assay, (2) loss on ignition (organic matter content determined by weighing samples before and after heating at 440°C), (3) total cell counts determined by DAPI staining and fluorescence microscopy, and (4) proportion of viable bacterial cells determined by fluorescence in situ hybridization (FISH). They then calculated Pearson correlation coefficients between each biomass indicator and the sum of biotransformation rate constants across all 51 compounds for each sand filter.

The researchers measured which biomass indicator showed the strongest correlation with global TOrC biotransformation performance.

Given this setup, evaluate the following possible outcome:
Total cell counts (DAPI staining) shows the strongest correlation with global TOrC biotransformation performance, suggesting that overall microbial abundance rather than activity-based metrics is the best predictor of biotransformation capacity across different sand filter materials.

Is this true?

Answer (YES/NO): NO